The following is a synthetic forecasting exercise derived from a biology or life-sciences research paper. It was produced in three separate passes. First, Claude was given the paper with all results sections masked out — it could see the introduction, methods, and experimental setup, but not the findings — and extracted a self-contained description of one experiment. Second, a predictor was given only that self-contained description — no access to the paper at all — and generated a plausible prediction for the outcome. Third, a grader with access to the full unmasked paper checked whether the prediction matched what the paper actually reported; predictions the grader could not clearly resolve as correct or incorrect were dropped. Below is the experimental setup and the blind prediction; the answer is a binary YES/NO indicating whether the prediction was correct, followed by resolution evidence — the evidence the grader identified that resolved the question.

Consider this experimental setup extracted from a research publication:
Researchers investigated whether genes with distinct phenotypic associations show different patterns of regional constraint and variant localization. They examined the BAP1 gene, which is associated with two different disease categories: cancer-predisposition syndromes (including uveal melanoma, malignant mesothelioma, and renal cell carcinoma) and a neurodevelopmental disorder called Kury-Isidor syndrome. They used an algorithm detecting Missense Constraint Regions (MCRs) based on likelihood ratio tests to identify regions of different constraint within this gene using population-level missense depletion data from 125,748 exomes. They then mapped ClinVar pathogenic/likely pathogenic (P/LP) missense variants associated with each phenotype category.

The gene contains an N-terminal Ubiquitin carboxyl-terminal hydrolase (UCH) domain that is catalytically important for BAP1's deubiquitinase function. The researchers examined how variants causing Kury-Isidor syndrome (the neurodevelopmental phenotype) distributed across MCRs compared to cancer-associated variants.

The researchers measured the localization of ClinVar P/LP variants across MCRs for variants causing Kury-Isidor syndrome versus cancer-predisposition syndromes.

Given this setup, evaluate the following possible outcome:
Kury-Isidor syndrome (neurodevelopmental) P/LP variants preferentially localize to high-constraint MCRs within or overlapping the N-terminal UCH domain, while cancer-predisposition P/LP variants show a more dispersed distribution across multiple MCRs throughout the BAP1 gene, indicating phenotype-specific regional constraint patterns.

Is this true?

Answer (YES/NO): YES